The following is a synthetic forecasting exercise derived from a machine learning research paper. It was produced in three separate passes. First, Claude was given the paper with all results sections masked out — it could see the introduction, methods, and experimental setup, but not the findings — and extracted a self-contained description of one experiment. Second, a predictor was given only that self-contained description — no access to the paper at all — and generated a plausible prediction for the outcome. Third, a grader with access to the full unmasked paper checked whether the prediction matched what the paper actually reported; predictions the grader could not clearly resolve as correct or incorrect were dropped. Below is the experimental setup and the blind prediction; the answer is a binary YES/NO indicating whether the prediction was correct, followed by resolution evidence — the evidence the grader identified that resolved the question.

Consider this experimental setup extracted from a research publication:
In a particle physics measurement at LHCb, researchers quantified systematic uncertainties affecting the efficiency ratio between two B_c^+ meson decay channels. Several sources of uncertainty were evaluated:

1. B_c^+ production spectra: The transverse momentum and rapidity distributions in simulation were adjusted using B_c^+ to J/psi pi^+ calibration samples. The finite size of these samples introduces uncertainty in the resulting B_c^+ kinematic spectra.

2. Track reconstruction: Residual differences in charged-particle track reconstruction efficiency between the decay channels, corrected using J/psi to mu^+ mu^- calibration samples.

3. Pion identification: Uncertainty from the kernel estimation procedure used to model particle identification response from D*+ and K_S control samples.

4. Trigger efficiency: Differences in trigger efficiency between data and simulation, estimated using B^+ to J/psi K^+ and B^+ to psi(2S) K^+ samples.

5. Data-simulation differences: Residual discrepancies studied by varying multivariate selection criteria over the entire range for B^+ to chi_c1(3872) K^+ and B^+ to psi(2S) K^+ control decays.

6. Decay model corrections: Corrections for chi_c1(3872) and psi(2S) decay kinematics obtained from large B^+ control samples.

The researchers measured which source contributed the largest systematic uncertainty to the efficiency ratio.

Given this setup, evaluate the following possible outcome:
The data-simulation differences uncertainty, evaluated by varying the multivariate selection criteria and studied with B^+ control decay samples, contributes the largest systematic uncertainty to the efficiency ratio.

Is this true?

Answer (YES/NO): NO